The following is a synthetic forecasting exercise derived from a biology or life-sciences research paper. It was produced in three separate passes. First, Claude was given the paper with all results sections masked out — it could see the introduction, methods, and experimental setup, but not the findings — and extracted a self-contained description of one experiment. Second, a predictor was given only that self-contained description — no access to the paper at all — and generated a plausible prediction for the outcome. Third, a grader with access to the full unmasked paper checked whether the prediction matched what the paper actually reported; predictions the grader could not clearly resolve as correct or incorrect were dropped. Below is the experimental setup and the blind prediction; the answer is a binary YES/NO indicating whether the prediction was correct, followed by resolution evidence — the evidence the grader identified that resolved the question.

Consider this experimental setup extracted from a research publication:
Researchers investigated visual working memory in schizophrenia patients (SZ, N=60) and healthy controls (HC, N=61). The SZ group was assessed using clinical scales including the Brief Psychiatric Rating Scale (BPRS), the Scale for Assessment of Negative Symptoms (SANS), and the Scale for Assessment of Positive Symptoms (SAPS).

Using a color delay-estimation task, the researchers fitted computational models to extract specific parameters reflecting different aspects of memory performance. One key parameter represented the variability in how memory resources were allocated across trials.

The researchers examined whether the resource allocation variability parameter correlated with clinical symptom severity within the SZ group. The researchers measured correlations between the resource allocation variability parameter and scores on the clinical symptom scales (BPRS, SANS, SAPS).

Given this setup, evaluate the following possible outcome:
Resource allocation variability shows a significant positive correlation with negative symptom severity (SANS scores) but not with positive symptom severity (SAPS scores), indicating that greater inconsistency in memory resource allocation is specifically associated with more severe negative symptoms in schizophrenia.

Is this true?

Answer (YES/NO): YES